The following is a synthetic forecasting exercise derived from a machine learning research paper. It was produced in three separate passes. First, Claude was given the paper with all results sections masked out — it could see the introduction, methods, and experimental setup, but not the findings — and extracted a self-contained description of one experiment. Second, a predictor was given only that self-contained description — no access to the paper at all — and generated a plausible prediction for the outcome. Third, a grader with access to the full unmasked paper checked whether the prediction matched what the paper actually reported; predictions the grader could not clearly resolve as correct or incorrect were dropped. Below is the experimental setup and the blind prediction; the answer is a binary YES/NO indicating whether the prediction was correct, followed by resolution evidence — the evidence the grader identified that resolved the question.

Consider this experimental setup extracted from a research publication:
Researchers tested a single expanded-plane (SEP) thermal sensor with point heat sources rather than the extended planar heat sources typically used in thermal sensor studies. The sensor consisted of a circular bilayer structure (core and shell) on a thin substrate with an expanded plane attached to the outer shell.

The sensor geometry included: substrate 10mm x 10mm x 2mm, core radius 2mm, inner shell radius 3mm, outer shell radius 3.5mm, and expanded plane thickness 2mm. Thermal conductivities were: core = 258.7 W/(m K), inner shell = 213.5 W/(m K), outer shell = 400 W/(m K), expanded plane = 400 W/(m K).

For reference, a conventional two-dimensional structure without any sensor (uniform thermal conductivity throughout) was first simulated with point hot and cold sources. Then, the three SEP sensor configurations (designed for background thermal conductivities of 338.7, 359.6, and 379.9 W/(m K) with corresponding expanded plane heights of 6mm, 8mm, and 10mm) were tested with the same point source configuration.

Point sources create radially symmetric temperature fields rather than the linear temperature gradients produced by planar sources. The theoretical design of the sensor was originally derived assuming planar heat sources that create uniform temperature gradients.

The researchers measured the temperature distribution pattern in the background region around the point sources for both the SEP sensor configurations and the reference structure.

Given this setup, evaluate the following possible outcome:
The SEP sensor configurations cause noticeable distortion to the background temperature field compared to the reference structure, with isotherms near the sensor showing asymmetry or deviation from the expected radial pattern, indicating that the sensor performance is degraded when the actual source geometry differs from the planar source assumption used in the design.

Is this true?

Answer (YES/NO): NO